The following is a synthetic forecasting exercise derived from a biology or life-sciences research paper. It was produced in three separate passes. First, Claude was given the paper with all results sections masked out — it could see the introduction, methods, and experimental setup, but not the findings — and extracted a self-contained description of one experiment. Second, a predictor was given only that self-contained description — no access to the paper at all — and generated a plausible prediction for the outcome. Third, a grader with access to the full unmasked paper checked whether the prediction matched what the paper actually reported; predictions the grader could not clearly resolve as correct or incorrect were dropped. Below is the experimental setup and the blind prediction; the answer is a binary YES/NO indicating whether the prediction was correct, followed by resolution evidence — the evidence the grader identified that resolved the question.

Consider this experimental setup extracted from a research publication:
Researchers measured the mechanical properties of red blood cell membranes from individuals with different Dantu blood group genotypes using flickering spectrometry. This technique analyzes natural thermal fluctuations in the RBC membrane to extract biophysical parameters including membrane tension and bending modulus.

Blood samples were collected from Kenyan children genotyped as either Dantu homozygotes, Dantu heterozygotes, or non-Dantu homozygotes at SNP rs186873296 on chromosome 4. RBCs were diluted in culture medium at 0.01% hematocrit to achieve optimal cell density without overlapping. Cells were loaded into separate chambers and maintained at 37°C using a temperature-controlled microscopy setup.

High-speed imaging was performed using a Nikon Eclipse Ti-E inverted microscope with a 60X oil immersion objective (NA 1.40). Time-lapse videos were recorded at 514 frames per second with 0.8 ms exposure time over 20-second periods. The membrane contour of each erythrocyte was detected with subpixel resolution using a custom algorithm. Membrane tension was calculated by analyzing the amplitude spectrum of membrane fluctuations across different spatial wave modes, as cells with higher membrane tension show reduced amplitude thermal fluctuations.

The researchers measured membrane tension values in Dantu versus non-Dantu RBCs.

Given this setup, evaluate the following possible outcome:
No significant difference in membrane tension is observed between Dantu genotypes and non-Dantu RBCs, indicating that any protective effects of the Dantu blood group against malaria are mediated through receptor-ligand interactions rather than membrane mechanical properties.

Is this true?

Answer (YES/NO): NO